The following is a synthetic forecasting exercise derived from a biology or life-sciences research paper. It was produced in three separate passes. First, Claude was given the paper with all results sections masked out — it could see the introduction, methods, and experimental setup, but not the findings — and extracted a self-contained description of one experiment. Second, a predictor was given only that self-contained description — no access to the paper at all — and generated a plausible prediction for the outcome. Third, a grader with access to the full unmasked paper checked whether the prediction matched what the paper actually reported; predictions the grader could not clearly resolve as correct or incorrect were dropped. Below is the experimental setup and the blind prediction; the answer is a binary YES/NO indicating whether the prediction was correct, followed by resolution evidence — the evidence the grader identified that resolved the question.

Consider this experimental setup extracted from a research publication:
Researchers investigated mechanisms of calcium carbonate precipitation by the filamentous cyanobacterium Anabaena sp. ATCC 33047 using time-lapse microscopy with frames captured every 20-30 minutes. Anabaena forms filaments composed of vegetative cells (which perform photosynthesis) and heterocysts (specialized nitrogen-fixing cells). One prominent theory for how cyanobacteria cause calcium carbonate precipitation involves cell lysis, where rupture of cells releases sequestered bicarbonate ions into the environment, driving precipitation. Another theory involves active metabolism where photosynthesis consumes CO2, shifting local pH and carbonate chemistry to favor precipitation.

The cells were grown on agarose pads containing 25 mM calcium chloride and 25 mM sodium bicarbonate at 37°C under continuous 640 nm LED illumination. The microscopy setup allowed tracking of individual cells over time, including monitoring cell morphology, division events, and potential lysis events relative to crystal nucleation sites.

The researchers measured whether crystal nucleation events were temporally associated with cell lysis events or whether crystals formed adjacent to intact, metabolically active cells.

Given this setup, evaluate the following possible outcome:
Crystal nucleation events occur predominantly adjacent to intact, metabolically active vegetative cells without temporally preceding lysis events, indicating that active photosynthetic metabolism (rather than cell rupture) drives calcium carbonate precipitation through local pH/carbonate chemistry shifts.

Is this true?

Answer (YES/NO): NO